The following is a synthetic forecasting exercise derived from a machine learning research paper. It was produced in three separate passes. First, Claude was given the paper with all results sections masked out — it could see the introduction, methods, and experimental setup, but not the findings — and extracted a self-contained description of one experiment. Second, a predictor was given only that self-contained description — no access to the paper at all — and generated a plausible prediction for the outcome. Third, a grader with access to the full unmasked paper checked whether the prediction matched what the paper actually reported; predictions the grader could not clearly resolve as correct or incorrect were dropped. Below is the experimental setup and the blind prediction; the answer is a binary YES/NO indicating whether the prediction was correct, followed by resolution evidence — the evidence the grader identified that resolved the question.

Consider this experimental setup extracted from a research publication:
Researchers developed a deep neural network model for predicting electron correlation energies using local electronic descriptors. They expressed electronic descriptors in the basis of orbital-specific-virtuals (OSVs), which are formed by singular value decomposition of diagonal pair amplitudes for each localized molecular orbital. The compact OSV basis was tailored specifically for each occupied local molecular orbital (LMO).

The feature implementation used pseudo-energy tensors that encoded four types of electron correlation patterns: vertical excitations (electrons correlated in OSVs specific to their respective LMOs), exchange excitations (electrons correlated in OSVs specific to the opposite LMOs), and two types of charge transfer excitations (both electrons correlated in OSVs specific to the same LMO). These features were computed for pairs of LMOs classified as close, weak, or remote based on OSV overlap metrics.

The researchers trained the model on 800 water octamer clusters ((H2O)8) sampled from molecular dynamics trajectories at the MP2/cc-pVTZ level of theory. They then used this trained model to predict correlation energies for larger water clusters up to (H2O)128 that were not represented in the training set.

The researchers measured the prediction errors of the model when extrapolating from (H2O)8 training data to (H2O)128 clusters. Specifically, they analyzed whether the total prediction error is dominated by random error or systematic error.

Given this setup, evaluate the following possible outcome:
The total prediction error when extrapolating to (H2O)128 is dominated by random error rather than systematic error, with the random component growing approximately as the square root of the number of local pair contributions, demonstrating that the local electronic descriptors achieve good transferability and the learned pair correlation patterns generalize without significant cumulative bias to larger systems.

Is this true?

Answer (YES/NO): NO